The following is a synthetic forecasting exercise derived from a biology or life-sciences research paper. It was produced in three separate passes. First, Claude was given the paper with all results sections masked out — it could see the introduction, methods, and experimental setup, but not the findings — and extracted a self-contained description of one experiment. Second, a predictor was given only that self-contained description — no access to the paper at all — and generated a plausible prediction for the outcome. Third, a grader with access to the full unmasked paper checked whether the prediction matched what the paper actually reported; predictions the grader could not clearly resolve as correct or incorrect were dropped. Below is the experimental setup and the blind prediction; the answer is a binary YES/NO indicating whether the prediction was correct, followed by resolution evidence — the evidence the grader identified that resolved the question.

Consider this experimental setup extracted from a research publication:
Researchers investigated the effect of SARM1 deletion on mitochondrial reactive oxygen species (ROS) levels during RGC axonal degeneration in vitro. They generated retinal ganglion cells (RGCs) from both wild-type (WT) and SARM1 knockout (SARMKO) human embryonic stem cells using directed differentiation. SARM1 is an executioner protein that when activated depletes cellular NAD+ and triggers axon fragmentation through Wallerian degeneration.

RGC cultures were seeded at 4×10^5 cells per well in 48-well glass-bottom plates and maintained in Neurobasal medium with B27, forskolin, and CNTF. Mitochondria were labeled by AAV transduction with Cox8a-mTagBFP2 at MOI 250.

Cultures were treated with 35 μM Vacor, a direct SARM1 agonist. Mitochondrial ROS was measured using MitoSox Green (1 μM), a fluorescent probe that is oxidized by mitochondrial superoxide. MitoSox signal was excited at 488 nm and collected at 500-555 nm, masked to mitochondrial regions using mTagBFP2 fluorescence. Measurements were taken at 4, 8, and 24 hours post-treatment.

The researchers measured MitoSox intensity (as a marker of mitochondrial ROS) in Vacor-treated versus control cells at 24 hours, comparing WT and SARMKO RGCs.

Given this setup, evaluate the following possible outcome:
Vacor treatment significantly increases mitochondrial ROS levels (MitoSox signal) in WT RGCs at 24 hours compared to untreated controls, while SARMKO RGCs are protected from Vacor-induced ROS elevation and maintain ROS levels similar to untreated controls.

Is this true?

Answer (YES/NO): YES